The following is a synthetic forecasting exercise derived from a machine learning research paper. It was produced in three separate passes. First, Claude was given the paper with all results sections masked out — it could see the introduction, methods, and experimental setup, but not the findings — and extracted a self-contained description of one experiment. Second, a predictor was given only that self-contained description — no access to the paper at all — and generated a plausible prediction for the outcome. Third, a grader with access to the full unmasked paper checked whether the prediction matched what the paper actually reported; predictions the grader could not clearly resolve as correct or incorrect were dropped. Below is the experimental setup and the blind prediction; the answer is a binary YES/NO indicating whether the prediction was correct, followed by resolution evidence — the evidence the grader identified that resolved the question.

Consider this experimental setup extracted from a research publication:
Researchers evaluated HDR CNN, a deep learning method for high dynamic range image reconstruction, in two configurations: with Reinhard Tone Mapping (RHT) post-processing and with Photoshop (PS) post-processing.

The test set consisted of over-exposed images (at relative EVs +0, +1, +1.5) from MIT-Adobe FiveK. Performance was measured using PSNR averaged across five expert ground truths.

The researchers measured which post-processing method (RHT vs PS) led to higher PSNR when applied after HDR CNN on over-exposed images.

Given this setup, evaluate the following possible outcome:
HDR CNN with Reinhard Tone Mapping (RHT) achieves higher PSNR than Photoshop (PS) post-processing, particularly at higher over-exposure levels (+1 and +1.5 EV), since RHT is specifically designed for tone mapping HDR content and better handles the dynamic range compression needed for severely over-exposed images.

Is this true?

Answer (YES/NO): NO